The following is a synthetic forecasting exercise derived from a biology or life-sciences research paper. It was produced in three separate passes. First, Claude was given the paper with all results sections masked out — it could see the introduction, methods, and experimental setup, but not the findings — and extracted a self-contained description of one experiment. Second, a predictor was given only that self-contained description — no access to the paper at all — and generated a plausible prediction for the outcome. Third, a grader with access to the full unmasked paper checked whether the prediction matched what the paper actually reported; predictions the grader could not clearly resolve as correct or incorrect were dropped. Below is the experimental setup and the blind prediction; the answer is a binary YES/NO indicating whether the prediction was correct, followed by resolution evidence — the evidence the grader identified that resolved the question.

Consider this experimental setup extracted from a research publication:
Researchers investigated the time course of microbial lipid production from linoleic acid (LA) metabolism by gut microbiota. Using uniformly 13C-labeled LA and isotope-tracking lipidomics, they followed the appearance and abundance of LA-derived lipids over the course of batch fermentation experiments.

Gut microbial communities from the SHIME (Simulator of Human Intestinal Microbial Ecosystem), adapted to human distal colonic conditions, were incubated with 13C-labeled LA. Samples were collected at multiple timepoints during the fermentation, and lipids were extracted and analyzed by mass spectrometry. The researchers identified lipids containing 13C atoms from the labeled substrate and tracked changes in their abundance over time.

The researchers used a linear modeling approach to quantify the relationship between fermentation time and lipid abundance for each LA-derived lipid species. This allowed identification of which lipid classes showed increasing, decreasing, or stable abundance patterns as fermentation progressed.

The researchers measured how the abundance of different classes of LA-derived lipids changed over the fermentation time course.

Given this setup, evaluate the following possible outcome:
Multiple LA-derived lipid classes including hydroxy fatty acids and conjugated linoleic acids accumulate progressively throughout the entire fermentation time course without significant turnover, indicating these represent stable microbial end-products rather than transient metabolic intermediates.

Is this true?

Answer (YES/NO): NO